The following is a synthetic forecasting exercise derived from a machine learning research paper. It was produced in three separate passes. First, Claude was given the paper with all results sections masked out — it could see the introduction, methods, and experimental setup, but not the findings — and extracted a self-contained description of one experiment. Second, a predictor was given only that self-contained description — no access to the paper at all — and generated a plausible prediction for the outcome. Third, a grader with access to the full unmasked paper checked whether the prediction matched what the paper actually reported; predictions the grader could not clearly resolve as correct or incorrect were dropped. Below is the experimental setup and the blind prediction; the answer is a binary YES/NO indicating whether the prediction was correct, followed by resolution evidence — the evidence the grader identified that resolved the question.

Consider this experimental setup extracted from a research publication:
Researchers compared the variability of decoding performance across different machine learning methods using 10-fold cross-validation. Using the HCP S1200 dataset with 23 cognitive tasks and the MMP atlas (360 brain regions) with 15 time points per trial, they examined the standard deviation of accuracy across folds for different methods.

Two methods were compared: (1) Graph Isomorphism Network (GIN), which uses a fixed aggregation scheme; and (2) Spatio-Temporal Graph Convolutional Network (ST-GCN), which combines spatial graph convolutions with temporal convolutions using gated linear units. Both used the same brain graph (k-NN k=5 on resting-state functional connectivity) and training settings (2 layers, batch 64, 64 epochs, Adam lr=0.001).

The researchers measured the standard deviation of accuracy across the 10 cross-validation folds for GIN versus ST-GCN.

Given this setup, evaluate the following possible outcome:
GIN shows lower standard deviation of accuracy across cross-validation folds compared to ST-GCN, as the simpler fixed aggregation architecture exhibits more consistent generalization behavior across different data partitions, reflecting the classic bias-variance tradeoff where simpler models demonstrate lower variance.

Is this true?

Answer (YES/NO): NO